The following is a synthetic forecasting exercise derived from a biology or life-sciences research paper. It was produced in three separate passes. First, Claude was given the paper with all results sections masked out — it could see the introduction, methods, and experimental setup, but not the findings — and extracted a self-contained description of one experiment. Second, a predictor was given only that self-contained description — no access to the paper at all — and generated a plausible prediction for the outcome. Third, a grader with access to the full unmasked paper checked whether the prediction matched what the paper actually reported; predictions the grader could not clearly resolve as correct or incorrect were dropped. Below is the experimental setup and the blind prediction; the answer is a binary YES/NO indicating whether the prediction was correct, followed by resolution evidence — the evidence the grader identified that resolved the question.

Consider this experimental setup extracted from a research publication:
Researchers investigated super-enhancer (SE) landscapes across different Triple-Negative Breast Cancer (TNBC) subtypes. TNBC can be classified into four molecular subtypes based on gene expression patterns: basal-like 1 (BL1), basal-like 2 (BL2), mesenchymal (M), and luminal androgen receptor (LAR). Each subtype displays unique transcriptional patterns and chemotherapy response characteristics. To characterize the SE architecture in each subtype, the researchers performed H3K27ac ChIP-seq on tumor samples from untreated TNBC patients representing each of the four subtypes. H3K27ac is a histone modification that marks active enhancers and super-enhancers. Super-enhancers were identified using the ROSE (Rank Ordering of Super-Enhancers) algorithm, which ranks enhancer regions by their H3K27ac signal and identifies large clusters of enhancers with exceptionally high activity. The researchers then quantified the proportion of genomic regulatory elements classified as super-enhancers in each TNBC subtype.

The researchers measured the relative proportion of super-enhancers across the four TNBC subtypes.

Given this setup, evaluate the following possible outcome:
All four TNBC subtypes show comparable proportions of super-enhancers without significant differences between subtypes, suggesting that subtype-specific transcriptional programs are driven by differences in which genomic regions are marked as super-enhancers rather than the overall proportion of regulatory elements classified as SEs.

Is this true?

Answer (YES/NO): NO